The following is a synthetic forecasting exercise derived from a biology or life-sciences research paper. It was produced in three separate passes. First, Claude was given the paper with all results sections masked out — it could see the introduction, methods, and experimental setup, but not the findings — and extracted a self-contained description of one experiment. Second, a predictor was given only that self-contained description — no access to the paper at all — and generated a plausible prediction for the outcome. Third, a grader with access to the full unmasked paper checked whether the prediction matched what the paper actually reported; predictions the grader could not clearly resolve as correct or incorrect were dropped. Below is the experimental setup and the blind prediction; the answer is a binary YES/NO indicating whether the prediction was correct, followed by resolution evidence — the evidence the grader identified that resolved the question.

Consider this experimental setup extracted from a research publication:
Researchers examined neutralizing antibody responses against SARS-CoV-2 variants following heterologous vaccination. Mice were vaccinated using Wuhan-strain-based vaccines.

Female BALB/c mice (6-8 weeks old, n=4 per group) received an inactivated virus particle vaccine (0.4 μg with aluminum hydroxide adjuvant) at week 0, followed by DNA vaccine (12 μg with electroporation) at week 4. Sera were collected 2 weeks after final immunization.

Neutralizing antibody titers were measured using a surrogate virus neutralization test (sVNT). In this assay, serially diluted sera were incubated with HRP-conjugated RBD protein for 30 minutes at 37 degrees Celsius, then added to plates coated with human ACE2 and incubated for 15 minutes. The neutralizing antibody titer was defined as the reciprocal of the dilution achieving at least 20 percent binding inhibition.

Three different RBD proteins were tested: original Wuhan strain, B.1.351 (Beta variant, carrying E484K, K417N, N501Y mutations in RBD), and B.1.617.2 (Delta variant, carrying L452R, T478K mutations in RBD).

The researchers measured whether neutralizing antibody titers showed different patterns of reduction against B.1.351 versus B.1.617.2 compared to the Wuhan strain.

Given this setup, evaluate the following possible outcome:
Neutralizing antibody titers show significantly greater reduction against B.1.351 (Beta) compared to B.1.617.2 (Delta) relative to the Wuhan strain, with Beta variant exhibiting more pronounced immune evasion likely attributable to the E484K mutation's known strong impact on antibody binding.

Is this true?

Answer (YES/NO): NO